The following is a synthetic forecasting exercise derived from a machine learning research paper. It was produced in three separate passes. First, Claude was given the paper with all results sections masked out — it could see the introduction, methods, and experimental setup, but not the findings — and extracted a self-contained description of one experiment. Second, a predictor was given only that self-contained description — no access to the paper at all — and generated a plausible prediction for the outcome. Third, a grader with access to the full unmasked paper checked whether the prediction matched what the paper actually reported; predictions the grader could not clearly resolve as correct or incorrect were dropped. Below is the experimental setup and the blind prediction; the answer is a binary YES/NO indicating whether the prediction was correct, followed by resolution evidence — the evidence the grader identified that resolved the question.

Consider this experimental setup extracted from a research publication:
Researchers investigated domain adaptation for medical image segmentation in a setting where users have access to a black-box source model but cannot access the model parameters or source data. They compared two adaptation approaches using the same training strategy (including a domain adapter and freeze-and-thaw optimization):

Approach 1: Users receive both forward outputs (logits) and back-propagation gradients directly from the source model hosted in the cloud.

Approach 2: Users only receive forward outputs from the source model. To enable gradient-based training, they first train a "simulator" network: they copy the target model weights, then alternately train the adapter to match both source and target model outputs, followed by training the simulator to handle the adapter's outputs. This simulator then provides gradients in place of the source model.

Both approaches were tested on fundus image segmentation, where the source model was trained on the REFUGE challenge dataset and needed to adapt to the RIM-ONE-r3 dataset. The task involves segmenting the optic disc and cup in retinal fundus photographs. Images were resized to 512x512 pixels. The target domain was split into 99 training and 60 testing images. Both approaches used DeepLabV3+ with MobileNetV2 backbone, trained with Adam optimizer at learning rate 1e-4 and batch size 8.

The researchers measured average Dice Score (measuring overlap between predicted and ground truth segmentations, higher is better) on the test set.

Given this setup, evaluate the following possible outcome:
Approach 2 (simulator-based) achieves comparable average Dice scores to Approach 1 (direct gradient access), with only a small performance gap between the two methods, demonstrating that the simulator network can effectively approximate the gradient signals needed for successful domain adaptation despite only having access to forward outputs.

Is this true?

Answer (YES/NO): NO